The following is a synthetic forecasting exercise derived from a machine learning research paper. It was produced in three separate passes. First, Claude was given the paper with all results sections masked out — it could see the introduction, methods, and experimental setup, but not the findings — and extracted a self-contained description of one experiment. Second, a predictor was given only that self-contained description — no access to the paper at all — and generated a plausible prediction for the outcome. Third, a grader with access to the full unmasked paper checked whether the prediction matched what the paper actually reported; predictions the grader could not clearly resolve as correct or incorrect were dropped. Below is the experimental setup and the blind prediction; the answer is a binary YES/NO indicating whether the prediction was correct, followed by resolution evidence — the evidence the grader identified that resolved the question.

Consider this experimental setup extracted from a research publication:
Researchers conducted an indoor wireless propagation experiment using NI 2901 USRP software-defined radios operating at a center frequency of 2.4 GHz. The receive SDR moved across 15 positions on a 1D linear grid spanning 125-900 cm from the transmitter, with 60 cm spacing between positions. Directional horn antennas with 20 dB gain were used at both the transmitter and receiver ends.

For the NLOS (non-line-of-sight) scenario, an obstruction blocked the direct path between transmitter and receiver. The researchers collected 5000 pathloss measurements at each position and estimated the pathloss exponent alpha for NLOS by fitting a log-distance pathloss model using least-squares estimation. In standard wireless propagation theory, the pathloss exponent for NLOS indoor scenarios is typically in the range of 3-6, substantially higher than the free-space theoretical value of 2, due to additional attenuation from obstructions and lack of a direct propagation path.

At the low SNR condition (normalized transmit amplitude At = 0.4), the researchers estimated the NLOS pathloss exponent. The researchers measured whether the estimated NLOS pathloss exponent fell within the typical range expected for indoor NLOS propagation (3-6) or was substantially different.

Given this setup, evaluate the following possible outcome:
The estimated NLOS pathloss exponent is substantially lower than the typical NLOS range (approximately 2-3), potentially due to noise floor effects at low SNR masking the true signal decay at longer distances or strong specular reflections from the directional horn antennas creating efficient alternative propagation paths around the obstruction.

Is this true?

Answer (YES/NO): NO